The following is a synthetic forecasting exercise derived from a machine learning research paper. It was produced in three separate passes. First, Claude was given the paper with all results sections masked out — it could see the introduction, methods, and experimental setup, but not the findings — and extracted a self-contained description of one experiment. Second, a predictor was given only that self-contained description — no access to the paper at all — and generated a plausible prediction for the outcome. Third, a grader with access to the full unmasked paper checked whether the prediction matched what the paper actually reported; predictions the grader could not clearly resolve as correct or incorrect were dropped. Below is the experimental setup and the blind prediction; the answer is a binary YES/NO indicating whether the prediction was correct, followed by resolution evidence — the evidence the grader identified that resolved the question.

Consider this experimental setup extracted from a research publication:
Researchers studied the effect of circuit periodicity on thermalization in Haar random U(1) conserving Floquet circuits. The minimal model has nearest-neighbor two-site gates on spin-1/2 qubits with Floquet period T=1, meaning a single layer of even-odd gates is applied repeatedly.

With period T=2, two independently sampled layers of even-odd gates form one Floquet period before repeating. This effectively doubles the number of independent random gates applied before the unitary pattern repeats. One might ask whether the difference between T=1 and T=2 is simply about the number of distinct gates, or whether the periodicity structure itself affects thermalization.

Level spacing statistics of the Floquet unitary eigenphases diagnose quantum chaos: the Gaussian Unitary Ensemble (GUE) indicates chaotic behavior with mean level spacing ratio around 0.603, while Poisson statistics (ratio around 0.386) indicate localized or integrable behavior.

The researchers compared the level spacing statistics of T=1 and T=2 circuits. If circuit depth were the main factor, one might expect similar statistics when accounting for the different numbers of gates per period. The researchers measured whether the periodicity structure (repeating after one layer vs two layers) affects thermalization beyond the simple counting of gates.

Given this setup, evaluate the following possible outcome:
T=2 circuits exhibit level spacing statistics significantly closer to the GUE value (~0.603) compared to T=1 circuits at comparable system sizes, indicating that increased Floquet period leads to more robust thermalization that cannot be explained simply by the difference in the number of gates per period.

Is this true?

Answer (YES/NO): YES